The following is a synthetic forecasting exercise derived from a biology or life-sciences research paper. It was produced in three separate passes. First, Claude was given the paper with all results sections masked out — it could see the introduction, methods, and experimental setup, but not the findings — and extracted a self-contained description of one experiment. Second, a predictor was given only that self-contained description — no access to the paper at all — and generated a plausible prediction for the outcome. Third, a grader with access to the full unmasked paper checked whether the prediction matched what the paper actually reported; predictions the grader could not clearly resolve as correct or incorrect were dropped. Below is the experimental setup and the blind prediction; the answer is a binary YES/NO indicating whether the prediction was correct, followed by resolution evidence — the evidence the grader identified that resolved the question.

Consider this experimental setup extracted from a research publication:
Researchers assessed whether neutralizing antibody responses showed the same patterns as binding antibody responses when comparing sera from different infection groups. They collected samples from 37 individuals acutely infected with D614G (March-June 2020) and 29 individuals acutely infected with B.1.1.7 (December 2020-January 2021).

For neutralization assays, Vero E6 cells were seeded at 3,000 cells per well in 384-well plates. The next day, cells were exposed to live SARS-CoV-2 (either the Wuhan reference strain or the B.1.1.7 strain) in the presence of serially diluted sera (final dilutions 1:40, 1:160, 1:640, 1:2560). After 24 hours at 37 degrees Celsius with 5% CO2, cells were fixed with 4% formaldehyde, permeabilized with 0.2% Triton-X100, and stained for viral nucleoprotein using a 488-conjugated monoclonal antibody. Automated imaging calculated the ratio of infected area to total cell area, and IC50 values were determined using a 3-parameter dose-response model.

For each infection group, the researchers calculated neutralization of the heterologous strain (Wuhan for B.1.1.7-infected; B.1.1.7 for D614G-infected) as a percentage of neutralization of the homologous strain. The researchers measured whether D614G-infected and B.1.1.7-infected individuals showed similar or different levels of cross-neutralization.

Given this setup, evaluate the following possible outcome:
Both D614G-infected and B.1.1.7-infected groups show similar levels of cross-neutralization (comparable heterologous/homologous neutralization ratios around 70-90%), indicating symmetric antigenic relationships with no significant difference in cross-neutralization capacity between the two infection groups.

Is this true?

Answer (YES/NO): NO